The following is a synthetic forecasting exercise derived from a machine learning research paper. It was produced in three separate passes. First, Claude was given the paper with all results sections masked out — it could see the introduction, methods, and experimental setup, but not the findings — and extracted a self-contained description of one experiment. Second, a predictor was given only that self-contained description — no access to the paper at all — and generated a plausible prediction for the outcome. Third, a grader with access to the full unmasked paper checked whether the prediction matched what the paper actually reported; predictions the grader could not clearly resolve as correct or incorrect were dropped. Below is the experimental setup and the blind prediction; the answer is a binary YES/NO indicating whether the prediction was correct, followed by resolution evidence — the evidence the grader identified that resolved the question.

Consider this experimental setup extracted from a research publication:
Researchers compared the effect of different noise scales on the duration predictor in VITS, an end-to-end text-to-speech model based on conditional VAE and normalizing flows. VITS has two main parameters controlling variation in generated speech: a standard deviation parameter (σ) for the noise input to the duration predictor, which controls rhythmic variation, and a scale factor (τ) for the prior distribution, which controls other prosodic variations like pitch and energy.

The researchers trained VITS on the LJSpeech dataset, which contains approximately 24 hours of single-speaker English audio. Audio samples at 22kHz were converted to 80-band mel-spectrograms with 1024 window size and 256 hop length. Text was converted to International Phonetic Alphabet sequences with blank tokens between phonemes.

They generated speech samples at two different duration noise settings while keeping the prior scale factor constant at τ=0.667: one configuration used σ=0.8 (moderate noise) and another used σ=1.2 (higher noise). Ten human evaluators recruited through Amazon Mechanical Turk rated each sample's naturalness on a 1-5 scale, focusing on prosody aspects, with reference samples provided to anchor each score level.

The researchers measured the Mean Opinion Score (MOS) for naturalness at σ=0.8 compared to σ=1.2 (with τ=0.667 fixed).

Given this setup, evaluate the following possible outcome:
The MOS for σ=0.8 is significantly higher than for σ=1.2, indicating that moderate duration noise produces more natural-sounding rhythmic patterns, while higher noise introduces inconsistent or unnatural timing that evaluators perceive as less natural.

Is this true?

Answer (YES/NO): YES